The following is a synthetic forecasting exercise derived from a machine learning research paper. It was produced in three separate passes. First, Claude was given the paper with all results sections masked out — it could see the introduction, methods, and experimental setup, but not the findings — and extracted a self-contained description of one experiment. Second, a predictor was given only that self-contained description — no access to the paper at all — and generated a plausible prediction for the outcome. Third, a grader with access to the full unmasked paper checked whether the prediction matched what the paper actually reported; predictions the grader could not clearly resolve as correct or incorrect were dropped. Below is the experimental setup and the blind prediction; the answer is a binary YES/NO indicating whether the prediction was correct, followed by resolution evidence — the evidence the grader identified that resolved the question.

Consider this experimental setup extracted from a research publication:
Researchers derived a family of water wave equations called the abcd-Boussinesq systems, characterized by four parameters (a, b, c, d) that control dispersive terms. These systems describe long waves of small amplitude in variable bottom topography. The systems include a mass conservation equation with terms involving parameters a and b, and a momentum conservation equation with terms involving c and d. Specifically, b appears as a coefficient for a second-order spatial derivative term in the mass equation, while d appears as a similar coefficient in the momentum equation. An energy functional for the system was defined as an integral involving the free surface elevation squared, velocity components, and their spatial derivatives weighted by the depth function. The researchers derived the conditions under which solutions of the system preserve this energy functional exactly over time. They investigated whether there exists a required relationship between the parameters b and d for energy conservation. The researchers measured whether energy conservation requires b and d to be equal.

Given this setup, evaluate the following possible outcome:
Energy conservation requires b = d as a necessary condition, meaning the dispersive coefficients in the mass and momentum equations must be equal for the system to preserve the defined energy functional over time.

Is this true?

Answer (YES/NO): YES